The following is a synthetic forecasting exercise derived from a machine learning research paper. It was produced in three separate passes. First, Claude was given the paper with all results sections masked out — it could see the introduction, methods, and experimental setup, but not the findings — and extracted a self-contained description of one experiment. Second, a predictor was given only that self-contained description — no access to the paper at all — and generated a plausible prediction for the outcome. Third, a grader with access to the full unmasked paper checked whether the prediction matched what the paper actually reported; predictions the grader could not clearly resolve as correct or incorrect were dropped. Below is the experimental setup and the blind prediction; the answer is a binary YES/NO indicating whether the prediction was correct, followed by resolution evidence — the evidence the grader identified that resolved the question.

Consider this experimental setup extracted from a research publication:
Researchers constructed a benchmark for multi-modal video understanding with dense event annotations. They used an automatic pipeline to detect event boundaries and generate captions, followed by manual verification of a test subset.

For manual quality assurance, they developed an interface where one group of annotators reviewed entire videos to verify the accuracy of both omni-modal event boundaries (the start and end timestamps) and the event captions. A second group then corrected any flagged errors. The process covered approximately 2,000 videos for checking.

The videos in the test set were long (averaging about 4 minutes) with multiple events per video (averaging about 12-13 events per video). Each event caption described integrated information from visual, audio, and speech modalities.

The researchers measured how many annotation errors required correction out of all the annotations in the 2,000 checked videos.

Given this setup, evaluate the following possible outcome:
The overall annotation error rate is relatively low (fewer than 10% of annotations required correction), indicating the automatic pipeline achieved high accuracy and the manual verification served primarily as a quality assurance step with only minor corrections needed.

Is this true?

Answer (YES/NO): YES